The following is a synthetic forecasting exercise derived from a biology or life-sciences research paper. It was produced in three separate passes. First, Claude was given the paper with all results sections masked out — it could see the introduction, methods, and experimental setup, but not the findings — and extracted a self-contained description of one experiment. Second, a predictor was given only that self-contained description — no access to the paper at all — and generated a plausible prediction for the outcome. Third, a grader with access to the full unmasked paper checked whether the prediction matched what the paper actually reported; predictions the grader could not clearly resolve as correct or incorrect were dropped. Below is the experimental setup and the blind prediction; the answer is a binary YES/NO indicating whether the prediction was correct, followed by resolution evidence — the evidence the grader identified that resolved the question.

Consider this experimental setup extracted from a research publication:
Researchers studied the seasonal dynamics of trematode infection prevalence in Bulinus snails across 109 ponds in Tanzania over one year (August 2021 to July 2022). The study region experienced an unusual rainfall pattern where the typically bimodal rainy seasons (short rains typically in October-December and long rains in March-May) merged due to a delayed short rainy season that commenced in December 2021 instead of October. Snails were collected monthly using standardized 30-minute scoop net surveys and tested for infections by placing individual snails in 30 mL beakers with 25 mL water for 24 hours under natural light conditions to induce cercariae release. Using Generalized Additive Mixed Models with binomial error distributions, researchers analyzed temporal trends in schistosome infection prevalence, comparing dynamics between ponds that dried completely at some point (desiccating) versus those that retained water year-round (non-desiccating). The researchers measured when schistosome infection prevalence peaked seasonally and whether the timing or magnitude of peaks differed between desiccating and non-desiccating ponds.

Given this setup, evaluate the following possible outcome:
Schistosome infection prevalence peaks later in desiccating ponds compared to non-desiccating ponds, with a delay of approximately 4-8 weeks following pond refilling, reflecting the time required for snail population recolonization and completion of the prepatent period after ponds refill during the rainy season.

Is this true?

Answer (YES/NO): NO